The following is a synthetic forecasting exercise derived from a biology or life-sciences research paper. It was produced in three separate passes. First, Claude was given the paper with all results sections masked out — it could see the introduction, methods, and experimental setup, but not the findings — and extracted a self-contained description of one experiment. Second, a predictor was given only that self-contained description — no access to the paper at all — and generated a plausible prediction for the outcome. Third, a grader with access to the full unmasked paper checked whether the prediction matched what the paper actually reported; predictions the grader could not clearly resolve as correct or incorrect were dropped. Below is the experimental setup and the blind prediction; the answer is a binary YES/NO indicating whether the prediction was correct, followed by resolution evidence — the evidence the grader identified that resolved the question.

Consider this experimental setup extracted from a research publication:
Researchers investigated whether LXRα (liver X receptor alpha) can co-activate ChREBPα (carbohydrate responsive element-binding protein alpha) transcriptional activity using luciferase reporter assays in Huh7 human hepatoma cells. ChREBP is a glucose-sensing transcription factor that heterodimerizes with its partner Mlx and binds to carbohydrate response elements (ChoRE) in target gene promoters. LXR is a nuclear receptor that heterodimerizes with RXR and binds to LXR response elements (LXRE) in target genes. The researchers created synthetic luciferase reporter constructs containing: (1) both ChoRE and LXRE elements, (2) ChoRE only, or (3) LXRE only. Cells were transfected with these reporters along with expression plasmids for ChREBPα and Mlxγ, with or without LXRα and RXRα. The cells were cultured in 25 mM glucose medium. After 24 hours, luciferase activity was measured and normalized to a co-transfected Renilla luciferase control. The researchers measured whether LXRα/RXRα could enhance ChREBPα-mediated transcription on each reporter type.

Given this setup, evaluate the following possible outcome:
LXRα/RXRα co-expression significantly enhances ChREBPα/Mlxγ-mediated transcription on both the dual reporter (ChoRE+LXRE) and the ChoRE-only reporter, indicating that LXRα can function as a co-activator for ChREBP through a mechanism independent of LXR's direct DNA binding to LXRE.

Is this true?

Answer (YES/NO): YES